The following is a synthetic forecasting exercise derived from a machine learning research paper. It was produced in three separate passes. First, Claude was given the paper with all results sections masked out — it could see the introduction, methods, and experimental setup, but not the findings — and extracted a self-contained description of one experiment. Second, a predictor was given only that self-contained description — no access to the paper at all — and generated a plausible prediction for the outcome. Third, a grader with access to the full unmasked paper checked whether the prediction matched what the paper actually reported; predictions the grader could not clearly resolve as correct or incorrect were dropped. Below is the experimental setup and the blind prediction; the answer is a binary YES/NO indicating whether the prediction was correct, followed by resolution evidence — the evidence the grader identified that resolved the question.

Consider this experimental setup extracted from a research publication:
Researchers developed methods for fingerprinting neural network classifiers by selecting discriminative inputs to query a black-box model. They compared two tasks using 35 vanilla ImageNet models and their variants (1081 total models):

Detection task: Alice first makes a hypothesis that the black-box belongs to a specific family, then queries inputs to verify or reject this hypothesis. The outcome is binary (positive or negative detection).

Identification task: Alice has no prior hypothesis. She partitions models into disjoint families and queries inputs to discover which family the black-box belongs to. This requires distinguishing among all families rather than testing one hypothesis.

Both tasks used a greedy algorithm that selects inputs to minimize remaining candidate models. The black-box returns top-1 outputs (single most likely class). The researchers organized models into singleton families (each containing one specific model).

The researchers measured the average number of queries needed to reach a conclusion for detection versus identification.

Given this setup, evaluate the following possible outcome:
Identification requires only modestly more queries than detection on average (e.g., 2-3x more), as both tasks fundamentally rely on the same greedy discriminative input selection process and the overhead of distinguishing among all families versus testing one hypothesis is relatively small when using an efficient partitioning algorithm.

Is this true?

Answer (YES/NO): YES